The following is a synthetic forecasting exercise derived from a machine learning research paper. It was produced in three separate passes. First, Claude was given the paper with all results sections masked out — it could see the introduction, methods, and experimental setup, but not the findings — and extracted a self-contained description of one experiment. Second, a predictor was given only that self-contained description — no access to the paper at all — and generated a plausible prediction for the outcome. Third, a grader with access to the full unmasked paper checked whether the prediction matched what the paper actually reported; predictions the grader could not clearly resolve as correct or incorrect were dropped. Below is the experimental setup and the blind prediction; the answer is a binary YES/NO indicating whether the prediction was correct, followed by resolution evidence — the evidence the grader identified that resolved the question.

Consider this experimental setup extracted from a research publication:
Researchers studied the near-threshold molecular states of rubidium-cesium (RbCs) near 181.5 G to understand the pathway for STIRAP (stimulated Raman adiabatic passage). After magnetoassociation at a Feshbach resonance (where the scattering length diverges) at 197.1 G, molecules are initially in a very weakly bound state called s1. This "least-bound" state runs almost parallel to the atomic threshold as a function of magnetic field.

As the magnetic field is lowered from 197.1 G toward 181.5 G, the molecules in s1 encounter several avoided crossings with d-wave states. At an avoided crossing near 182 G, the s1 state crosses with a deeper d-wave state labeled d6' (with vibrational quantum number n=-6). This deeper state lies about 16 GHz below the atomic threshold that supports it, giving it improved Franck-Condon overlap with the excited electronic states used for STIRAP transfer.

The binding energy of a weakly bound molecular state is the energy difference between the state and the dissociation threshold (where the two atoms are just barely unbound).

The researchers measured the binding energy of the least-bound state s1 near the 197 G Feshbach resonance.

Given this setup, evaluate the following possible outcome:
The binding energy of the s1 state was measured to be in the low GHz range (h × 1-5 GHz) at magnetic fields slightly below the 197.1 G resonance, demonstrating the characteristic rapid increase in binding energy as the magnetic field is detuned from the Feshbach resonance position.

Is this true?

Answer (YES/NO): NO